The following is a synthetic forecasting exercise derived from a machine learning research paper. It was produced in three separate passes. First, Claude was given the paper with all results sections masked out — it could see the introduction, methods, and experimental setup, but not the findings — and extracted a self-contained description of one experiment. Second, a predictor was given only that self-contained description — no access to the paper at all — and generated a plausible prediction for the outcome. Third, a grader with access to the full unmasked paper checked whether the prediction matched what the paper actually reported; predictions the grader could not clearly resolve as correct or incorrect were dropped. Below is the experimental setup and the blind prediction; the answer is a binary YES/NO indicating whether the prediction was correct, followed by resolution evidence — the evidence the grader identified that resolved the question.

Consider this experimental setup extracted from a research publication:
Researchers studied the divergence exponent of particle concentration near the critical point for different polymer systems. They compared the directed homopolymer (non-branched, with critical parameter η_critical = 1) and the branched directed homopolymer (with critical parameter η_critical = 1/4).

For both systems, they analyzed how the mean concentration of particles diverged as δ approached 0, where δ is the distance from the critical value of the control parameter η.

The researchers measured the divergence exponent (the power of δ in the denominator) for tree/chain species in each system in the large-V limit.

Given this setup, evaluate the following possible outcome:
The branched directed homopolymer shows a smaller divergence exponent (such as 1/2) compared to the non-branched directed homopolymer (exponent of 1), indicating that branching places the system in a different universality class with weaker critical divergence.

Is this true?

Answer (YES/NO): NO